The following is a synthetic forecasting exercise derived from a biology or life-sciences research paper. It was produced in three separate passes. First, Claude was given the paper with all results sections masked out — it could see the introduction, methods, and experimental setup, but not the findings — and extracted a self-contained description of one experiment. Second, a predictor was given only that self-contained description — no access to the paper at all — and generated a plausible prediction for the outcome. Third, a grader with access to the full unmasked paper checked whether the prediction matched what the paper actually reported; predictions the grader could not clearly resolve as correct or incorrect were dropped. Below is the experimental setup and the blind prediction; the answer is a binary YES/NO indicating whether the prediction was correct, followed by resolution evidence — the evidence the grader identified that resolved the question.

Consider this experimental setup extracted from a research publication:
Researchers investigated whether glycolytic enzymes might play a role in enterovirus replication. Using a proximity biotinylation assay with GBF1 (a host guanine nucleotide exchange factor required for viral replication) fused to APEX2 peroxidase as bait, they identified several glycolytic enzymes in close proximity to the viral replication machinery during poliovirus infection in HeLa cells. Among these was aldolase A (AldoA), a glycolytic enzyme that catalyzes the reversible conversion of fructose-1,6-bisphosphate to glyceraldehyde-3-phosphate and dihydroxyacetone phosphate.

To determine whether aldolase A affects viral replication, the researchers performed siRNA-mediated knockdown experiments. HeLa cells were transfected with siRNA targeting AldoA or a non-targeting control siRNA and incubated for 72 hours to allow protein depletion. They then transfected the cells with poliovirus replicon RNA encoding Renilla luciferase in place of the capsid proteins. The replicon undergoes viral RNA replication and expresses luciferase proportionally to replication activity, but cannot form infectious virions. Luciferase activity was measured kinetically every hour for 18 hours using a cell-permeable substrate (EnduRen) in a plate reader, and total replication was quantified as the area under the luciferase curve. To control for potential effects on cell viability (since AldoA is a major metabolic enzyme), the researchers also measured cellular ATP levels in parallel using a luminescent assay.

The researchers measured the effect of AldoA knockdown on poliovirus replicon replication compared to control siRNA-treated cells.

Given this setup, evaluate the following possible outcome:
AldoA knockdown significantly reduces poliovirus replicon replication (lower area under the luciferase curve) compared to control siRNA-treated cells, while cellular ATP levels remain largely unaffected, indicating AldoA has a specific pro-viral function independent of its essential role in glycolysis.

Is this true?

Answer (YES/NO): NO